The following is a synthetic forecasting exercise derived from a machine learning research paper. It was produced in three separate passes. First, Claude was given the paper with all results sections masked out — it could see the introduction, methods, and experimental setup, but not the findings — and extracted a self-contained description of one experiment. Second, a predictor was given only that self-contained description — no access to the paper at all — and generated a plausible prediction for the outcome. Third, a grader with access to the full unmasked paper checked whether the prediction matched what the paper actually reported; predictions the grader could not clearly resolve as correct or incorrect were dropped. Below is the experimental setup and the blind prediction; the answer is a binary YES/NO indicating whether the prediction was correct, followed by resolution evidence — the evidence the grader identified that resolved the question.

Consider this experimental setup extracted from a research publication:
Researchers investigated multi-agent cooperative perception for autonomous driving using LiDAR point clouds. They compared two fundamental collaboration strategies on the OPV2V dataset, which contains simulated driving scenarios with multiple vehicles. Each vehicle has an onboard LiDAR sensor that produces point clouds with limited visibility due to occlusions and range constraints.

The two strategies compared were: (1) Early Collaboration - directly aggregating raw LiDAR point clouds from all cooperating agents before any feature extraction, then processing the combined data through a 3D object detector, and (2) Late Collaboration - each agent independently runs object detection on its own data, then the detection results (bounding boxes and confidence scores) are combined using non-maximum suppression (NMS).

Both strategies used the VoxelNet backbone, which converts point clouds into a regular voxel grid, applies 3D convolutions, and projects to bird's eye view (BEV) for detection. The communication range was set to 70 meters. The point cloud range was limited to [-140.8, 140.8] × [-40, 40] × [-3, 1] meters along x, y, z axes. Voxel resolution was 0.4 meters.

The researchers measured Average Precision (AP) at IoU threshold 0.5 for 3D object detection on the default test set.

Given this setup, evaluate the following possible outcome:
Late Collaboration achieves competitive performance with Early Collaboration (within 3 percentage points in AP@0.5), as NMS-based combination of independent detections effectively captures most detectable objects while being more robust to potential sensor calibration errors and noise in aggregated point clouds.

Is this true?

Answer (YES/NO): NO